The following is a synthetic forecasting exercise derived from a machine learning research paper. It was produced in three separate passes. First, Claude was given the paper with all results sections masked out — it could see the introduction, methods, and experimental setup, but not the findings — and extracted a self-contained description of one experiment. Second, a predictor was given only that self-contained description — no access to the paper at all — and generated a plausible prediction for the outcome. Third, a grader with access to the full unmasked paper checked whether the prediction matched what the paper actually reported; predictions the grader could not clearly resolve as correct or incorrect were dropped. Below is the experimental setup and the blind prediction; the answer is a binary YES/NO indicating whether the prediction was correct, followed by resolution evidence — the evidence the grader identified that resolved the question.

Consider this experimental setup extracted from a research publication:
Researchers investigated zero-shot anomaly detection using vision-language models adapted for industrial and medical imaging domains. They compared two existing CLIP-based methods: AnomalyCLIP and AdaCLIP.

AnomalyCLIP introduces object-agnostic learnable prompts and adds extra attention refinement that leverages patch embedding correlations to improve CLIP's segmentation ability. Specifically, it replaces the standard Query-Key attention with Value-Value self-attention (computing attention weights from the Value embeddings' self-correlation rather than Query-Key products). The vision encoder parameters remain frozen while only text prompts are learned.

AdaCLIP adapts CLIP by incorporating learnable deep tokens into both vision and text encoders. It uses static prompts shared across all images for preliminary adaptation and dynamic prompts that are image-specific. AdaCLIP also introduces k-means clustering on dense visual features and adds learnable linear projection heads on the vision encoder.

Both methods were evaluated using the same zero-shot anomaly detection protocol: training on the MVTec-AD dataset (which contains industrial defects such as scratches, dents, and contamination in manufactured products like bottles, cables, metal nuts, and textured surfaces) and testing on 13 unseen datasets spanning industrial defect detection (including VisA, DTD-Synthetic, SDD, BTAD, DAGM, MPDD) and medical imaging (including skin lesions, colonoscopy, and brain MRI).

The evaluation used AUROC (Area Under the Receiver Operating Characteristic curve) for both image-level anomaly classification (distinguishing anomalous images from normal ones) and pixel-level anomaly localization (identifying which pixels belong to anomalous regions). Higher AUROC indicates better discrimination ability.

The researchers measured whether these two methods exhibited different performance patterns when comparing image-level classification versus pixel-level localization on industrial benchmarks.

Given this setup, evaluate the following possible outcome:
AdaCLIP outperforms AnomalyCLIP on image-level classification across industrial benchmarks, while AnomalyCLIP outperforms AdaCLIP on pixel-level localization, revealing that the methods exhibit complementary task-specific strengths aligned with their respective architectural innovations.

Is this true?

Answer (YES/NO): YES